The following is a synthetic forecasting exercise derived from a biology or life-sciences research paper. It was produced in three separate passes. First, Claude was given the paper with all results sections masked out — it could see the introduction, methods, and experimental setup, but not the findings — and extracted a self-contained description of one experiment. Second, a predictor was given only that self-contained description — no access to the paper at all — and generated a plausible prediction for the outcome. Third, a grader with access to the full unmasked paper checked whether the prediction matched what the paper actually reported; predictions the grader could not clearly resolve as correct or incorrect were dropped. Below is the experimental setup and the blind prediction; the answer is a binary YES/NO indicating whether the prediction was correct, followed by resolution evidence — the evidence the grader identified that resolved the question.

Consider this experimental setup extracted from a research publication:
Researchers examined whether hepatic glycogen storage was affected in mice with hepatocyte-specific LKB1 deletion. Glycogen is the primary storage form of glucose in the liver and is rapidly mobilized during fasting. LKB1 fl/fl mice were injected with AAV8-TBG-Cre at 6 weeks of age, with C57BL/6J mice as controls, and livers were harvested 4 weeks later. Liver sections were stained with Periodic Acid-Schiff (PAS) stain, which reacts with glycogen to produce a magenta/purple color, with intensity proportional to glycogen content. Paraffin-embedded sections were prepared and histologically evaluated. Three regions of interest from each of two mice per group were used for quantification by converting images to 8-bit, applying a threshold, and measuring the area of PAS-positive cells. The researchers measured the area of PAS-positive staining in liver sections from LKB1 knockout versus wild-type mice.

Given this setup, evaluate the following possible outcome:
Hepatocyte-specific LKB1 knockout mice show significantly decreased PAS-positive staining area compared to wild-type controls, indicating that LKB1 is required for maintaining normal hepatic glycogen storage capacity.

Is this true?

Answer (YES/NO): YES